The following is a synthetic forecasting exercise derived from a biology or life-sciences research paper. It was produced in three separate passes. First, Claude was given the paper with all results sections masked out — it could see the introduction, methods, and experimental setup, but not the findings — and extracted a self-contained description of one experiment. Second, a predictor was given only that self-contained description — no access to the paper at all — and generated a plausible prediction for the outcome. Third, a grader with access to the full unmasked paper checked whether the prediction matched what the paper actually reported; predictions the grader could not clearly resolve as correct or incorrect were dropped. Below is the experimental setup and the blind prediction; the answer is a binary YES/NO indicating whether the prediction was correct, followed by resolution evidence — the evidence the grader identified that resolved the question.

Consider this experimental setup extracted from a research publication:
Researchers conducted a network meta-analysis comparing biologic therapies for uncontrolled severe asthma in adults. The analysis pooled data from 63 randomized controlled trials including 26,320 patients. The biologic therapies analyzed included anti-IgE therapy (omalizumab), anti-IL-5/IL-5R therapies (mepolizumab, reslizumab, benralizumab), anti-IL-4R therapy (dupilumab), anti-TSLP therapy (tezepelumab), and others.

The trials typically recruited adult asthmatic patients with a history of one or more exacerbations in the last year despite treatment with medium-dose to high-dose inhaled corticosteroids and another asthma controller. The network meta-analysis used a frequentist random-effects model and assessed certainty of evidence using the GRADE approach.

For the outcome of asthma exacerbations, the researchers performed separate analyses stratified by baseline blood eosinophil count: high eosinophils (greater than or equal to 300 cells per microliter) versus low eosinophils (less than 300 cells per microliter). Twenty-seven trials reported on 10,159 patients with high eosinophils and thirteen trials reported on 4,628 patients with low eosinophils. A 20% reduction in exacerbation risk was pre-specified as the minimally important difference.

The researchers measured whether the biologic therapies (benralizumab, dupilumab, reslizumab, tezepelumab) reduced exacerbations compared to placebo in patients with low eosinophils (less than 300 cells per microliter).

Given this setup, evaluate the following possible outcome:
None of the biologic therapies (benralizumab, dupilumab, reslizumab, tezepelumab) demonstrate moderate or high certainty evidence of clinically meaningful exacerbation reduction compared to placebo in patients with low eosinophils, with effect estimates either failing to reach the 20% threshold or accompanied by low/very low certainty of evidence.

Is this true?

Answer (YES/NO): YES